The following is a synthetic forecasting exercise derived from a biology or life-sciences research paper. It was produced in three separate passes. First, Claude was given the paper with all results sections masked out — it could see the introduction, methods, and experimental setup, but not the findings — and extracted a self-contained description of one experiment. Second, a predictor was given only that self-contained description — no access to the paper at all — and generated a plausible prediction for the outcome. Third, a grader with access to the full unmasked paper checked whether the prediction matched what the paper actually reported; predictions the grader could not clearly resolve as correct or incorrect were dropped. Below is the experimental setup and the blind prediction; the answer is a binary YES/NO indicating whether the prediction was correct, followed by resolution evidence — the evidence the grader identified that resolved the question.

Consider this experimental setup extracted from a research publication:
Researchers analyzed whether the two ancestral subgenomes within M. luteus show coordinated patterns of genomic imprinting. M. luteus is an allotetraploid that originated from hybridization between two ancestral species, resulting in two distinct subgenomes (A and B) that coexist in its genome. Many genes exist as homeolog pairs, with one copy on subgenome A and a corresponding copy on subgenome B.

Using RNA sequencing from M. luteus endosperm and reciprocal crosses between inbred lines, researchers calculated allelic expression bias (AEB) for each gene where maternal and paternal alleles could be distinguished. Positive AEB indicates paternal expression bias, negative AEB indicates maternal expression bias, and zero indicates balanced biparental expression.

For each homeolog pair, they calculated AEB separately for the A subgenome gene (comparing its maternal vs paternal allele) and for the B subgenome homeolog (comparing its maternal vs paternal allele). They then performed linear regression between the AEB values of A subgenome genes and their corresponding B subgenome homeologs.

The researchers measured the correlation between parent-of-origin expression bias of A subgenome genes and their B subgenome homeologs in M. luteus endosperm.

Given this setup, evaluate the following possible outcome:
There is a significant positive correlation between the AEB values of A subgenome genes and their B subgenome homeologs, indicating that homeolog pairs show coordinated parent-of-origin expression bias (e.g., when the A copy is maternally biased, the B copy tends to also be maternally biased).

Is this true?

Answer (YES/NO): NO